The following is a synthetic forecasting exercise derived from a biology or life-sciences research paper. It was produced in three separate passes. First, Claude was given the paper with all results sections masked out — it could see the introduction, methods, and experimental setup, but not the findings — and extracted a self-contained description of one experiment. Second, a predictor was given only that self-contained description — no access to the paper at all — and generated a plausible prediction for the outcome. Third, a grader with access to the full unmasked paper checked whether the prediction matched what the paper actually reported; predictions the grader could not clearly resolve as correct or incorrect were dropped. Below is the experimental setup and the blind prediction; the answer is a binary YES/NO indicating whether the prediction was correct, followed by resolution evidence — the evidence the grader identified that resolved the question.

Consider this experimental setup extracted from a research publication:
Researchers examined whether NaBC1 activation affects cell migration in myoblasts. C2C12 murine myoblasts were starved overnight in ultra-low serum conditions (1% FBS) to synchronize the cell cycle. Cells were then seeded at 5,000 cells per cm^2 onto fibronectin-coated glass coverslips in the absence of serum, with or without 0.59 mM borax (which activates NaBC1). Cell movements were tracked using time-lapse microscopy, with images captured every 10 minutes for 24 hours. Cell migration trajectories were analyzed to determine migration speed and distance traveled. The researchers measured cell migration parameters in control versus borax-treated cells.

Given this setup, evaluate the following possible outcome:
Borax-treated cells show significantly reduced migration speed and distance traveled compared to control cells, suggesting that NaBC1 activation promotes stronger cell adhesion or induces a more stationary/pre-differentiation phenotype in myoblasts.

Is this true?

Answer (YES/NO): YES